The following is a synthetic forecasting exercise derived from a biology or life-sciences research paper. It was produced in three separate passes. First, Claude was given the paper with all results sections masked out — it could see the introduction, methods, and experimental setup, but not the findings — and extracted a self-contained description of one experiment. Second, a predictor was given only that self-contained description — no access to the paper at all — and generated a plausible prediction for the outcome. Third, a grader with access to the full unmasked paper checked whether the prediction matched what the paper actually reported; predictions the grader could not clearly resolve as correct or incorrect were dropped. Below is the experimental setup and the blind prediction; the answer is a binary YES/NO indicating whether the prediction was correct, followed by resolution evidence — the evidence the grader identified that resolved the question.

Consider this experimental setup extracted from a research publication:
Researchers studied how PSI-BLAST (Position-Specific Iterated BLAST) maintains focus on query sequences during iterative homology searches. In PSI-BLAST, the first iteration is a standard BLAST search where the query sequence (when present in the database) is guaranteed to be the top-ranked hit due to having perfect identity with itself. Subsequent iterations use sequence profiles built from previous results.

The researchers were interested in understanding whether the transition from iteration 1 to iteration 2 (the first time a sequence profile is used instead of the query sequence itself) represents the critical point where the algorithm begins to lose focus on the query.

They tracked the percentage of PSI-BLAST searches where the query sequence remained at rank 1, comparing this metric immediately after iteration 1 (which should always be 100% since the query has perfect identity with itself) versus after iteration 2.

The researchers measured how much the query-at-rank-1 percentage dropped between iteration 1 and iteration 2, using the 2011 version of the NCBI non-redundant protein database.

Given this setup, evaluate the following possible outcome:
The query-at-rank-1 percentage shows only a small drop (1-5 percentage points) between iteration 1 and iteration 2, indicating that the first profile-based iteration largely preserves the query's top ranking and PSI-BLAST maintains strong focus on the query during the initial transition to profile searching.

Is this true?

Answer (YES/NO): NO